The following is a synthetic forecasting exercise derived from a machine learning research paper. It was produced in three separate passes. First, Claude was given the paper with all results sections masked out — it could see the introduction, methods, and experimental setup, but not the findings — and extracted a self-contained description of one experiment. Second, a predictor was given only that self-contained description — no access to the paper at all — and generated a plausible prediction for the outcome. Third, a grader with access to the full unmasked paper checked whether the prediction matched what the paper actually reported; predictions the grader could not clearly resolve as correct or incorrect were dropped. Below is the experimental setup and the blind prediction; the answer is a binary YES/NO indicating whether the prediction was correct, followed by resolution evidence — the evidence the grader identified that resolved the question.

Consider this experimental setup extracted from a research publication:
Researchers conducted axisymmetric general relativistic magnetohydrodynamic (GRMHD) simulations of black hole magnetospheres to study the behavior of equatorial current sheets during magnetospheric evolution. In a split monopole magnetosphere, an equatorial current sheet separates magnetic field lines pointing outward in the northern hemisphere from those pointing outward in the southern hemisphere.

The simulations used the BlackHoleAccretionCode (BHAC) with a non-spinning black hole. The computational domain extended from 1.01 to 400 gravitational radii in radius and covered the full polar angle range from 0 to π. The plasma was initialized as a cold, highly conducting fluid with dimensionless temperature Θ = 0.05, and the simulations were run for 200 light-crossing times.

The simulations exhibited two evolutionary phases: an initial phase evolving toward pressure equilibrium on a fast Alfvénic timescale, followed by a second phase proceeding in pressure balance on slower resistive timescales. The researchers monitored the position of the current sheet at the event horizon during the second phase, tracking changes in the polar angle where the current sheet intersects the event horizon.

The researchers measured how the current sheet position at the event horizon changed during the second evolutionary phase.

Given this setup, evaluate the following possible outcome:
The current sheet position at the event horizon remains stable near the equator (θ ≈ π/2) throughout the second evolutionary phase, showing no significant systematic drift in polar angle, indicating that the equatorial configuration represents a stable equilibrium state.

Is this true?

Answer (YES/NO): YES